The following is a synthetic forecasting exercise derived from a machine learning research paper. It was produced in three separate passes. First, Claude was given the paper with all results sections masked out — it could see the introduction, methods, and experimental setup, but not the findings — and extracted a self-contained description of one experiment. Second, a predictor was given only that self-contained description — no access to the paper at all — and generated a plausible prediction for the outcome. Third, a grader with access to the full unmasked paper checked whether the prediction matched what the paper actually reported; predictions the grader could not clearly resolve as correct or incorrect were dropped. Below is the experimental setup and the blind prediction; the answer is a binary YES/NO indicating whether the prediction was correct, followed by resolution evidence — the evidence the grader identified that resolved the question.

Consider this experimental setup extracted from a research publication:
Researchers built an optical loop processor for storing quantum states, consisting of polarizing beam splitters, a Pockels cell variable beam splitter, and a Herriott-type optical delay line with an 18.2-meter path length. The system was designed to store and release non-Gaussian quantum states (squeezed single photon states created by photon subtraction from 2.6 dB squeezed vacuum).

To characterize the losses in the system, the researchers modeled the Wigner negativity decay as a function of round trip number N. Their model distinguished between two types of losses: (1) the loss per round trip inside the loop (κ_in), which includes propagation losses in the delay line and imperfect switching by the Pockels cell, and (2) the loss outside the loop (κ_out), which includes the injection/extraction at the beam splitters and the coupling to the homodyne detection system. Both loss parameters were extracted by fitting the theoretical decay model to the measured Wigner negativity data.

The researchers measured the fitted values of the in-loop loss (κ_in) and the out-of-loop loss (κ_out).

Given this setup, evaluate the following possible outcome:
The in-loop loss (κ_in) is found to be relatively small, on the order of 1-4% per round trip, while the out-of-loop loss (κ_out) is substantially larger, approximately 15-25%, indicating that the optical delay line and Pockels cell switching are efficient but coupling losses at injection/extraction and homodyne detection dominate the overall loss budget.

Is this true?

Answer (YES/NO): NO